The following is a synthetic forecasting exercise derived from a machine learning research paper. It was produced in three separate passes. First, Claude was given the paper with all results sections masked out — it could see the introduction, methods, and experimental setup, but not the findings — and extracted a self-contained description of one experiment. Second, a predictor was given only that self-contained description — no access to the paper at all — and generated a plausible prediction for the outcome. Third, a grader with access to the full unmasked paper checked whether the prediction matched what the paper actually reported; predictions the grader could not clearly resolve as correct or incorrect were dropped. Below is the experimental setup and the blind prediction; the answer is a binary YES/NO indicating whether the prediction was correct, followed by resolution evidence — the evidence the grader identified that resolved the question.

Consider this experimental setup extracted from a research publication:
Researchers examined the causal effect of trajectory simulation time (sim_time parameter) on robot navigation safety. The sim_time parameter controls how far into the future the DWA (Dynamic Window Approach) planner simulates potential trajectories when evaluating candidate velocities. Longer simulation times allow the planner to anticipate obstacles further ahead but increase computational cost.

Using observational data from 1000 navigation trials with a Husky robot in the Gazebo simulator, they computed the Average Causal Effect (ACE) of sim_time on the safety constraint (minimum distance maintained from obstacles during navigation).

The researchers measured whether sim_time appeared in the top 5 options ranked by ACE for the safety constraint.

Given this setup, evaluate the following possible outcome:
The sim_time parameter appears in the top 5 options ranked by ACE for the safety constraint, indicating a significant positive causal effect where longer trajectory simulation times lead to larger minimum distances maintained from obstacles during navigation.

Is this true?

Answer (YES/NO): NO